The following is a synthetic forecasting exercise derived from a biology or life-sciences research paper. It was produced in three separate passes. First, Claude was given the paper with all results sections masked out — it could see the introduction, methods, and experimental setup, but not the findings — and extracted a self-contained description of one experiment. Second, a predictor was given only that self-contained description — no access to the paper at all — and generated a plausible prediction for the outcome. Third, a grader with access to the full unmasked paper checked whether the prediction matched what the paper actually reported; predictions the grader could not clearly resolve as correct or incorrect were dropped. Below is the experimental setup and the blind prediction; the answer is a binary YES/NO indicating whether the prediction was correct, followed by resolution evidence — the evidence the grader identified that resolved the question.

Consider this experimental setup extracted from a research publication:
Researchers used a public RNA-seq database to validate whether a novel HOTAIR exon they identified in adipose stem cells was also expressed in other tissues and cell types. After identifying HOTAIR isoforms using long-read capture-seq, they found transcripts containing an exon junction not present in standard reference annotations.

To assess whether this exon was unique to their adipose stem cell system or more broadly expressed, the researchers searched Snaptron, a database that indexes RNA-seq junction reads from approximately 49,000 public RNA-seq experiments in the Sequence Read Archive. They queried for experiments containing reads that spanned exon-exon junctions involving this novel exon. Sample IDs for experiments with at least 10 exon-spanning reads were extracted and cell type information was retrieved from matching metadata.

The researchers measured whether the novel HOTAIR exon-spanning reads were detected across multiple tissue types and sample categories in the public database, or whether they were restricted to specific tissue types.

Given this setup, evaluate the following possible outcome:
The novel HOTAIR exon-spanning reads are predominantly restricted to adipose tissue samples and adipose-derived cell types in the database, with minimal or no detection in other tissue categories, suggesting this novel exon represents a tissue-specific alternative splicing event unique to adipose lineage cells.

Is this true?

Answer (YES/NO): NO